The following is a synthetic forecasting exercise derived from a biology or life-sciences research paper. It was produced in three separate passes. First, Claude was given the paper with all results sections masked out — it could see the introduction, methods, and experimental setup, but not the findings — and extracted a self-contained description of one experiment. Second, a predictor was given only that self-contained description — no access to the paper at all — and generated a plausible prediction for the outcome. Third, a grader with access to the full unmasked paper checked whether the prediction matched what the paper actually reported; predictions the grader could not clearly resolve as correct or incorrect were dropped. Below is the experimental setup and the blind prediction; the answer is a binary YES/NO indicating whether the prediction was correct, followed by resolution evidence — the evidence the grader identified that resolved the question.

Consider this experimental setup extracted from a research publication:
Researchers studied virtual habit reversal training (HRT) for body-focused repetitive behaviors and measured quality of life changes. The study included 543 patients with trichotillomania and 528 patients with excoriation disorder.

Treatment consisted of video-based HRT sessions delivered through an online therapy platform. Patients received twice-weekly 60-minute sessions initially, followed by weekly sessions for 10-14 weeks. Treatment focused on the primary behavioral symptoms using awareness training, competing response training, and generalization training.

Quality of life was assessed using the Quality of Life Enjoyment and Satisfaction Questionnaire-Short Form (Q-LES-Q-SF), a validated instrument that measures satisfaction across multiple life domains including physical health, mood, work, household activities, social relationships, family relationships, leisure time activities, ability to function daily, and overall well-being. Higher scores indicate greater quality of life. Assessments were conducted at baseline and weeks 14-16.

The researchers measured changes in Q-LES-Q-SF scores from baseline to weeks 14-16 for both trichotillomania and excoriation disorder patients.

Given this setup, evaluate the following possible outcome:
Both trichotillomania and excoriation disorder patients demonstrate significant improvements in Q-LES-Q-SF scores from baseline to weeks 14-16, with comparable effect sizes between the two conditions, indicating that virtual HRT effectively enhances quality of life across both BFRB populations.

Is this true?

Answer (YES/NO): YES